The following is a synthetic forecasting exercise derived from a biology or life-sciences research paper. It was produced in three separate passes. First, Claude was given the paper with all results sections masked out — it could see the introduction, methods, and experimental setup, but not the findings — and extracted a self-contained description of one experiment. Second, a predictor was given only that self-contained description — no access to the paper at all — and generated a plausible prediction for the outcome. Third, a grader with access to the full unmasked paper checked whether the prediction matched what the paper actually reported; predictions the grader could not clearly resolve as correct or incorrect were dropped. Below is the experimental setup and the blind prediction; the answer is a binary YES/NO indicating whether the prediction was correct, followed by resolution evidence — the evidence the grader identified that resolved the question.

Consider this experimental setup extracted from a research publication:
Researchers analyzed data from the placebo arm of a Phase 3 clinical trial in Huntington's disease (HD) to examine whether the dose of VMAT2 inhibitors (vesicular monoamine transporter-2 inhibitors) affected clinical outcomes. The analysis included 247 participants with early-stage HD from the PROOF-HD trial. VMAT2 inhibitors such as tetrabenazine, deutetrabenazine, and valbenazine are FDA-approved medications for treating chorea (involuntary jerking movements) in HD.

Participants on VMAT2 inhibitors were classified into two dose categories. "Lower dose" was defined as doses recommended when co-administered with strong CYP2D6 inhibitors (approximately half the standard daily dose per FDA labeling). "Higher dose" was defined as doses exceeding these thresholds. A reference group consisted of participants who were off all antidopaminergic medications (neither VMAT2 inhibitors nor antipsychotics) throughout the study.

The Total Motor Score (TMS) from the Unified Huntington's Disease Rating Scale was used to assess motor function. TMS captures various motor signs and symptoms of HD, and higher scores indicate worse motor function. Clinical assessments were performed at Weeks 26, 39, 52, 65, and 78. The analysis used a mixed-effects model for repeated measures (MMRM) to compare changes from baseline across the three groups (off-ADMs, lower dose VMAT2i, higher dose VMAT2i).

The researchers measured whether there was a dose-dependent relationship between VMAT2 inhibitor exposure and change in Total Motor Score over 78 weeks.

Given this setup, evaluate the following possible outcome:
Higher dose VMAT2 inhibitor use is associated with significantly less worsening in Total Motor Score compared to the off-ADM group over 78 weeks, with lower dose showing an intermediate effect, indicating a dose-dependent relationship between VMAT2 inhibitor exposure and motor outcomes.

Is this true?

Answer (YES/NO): NO